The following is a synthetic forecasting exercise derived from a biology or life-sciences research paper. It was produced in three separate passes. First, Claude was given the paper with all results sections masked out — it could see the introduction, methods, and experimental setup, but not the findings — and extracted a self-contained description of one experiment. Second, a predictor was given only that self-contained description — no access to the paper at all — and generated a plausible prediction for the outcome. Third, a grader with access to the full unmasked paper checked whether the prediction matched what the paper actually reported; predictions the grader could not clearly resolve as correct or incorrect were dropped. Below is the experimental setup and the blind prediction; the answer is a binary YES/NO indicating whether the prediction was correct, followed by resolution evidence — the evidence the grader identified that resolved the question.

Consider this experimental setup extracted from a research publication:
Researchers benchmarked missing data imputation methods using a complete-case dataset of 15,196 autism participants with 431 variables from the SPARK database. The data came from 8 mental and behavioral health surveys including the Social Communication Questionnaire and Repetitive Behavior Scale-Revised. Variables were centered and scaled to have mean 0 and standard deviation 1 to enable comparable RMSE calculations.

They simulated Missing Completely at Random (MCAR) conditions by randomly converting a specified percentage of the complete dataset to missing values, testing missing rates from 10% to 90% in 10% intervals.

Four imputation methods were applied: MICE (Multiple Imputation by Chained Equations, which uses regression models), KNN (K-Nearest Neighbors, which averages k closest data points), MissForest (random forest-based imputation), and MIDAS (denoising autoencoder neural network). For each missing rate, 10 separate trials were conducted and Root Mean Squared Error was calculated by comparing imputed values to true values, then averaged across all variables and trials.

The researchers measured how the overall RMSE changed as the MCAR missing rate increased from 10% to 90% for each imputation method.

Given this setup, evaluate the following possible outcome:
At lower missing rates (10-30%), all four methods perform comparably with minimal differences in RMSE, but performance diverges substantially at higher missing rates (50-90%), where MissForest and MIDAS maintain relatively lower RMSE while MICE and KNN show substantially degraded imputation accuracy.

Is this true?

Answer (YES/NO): NO